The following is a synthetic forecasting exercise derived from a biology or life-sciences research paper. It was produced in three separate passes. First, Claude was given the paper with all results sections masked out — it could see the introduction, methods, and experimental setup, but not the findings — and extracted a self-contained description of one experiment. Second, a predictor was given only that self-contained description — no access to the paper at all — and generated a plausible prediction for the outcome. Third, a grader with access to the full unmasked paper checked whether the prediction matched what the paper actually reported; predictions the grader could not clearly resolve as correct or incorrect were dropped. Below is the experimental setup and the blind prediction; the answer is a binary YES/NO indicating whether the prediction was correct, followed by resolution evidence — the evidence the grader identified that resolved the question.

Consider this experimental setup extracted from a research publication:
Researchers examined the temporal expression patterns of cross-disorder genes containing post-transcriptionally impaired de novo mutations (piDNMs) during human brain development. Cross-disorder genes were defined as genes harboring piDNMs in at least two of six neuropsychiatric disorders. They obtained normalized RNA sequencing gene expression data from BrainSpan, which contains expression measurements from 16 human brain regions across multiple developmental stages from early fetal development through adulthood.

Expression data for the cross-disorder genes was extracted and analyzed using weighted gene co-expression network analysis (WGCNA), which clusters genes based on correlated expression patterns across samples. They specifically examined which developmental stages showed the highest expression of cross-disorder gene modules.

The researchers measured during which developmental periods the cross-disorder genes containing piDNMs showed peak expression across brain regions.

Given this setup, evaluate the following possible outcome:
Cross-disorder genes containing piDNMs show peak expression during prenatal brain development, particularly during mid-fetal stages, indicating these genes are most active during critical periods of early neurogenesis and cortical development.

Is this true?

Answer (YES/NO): YES